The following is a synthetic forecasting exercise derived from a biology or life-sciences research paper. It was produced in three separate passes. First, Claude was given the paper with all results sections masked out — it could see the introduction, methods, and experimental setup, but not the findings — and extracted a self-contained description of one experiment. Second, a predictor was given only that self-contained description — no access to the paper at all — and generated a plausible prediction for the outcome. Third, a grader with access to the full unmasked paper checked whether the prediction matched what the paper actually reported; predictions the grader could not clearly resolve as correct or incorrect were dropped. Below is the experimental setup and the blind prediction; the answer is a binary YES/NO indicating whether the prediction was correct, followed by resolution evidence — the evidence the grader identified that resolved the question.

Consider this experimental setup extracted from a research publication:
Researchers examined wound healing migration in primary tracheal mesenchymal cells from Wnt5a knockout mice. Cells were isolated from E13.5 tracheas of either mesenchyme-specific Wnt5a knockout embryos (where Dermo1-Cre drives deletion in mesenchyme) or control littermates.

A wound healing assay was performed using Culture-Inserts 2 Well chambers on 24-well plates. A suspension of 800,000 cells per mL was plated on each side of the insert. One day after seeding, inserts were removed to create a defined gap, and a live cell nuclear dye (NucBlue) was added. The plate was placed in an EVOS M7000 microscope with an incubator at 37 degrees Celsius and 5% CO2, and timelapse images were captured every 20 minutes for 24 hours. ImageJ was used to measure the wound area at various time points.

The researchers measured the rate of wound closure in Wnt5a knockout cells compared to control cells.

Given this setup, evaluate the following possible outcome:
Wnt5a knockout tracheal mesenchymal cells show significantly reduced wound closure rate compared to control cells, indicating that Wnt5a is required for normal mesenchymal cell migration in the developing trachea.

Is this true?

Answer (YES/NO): NO